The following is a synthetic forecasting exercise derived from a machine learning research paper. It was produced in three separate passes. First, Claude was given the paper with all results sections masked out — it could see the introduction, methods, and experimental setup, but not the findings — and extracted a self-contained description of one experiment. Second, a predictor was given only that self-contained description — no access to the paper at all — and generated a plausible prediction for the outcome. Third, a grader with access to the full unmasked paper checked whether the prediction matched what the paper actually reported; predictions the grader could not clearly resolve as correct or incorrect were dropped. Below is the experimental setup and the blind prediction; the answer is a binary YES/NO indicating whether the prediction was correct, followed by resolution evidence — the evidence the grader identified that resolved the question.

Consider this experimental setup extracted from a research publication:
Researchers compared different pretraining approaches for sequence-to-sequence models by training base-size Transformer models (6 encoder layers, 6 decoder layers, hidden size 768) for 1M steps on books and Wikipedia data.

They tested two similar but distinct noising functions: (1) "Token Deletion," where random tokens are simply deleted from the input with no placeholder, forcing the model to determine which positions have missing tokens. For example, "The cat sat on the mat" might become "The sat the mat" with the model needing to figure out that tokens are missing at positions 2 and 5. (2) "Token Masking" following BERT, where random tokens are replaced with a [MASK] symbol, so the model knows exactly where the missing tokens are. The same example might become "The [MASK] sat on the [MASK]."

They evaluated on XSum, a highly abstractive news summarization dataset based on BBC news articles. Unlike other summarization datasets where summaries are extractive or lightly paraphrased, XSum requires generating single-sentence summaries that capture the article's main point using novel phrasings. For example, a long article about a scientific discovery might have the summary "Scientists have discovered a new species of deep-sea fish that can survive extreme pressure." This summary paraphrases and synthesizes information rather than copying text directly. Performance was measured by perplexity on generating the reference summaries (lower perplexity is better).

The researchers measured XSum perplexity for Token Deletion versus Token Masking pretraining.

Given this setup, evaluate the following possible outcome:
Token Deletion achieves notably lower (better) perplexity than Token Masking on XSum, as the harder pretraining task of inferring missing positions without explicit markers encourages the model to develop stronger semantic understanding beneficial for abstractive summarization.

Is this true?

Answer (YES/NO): NO